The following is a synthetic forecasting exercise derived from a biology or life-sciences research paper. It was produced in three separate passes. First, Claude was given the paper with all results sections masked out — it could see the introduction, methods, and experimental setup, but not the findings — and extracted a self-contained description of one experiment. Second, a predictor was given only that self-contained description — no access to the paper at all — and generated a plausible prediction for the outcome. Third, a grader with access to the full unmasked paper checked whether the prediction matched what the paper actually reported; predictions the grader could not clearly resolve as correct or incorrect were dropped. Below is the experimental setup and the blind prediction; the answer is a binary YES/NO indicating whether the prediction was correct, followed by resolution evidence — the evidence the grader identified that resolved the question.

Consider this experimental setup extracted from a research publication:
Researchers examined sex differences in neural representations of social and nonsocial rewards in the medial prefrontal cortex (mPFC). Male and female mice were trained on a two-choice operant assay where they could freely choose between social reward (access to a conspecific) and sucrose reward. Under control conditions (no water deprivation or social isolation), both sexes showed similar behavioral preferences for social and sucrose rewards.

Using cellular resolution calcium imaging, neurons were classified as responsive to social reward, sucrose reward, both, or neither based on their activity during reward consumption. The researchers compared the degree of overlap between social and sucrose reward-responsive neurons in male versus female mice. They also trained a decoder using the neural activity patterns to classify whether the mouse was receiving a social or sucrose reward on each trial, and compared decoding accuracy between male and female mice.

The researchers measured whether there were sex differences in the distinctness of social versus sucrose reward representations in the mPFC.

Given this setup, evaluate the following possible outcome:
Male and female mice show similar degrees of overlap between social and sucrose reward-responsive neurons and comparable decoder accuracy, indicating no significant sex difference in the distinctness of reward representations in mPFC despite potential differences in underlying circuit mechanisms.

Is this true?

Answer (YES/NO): NO